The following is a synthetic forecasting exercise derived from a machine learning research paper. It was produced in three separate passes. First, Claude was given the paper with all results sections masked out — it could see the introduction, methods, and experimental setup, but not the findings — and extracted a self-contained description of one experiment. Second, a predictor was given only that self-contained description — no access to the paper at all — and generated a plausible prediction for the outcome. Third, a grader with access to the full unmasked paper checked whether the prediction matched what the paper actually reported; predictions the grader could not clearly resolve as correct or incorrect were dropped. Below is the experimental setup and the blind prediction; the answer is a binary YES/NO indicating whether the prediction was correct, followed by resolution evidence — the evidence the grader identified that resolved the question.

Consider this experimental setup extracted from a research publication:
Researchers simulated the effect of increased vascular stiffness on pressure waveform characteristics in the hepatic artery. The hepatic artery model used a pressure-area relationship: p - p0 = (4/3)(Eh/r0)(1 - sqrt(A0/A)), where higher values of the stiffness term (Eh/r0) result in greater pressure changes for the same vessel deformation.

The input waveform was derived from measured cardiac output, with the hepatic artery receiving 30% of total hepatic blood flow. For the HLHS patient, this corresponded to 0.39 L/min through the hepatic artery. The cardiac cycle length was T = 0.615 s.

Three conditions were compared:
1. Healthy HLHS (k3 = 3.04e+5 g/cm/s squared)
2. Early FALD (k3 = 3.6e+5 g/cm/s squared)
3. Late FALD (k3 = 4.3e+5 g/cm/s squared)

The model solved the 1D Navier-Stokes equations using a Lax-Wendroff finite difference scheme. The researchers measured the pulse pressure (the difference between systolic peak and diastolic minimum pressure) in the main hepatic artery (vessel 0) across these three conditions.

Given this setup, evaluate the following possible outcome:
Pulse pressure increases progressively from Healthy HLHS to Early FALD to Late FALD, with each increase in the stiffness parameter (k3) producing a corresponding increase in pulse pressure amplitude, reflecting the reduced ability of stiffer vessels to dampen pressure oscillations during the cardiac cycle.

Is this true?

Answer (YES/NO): NO